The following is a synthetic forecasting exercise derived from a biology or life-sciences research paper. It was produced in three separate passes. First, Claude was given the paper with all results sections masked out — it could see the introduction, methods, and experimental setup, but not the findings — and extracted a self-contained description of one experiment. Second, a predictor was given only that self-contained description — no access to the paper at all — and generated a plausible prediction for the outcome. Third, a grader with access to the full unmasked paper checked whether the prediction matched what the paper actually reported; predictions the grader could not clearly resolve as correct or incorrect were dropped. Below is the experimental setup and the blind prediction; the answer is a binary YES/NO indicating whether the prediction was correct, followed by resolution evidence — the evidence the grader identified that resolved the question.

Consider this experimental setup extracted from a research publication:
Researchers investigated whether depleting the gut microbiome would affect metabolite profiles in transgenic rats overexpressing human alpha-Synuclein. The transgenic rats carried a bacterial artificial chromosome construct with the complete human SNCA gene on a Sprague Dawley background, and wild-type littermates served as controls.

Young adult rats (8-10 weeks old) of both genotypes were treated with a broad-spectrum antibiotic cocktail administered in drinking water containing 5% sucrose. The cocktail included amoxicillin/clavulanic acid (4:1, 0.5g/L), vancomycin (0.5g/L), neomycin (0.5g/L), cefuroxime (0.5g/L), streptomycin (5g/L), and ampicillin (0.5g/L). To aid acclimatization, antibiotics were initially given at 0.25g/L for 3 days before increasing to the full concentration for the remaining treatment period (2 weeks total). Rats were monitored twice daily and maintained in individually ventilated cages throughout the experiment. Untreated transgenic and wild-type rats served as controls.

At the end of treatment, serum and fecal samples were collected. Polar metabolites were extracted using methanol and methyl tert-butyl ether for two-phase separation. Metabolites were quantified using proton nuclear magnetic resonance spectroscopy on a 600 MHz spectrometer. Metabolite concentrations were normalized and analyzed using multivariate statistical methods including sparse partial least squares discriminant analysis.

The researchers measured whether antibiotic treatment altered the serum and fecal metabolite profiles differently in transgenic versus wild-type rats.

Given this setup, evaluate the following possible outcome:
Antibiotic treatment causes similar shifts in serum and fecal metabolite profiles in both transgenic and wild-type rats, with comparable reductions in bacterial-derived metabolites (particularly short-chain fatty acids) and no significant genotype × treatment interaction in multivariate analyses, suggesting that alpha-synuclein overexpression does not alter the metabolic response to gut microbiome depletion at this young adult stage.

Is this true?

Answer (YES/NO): NO